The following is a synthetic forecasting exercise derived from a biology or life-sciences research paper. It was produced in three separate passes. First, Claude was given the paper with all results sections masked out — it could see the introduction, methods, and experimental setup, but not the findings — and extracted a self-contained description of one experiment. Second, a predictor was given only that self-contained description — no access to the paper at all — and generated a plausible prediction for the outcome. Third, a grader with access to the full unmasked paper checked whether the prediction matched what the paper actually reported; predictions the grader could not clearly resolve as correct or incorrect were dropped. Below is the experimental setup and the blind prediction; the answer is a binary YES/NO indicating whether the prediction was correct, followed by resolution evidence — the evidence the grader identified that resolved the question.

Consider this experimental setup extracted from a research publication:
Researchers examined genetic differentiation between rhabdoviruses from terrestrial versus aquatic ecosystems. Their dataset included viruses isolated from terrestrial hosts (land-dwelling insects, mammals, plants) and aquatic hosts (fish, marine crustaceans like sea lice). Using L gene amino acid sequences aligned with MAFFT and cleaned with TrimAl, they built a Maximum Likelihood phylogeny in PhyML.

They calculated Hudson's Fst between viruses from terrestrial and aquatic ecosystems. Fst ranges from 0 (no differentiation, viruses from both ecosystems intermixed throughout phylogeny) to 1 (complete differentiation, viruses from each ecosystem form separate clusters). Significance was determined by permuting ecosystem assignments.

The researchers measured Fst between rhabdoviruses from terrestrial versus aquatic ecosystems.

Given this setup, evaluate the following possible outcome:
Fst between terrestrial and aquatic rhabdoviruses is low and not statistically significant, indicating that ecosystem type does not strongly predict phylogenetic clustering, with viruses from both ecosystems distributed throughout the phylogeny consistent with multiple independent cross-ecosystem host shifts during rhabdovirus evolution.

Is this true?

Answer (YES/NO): NO